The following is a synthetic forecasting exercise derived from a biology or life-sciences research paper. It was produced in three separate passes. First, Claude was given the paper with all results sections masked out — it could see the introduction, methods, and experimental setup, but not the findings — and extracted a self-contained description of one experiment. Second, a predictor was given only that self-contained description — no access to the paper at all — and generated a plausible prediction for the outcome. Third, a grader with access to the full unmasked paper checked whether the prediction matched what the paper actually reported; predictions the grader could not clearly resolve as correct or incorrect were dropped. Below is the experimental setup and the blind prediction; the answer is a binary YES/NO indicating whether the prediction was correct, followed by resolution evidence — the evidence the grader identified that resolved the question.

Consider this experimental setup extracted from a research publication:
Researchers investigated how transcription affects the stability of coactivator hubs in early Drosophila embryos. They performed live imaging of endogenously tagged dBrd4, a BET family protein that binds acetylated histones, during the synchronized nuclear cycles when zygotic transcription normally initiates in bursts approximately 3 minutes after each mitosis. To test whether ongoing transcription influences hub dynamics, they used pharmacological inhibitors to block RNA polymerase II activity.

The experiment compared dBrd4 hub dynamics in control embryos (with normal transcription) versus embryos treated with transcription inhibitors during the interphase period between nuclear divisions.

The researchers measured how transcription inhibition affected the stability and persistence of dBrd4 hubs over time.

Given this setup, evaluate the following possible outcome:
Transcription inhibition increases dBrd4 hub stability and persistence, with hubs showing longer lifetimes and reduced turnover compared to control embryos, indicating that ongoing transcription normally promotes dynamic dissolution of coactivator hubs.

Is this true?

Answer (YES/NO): YES